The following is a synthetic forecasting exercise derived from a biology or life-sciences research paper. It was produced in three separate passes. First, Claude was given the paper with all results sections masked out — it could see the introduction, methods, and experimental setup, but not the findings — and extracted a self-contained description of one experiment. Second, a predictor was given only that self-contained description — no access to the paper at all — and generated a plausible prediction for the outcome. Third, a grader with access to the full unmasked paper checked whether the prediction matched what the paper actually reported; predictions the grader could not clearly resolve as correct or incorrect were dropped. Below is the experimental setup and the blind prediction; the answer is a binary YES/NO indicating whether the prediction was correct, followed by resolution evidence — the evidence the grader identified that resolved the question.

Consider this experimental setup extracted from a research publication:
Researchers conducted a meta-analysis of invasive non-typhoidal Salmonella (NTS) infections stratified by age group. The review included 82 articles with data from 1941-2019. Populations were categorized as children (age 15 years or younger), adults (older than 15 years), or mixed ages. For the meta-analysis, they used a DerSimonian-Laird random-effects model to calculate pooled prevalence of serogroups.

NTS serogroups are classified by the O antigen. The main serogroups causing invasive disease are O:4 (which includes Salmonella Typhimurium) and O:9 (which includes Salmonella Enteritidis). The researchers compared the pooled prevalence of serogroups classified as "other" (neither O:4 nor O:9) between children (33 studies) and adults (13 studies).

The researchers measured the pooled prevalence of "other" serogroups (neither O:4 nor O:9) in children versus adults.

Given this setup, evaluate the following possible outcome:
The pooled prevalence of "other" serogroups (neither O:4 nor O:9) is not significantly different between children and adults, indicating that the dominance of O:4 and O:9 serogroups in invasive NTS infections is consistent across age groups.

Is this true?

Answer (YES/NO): YES